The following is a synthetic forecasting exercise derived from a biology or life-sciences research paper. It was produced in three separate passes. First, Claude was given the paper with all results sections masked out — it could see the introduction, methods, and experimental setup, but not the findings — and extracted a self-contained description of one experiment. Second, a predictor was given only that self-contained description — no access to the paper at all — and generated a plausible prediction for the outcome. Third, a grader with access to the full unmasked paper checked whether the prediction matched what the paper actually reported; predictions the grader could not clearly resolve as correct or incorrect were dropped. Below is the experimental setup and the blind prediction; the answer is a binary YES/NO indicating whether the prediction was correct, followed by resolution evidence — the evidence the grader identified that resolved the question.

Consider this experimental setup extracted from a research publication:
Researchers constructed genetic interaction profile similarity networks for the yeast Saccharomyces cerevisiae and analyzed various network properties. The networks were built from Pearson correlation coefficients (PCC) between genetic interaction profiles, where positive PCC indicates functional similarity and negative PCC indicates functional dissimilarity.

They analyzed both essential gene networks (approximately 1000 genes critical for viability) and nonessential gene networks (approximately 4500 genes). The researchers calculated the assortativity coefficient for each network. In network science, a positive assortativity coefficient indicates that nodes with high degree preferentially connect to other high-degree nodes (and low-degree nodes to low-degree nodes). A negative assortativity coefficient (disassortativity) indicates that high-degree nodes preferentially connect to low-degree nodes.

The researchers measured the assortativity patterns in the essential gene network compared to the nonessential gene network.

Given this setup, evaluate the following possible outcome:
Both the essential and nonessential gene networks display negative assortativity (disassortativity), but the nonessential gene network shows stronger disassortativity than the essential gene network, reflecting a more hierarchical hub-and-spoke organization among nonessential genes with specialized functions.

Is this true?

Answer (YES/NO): NO